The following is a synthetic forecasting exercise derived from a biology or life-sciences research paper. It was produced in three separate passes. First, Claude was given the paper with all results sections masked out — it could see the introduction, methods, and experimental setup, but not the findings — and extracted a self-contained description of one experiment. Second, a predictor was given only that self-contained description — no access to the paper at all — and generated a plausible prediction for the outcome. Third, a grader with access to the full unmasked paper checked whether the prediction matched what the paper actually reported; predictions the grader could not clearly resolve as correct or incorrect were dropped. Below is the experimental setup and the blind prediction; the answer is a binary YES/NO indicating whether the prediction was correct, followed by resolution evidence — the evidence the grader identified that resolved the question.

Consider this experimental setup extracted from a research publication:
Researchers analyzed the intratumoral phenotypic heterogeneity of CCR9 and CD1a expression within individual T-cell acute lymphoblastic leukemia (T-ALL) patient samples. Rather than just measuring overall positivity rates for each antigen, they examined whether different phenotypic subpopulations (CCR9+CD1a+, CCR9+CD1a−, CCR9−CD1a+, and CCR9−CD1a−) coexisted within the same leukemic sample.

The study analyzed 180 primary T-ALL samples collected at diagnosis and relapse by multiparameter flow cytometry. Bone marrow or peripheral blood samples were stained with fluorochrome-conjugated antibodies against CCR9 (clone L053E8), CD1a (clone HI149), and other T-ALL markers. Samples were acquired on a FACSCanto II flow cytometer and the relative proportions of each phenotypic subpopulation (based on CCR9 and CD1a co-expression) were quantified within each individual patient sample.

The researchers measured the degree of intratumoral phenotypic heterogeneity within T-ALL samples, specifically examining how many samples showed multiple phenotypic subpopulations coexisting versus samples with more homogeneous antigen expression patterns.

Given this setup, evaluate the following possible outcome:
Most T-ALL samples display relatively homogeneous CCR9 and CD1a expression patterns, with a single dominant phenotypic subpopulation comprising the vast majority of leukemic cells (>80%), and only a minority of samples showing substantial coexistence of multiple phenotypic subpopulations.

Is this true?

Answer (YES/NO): NO